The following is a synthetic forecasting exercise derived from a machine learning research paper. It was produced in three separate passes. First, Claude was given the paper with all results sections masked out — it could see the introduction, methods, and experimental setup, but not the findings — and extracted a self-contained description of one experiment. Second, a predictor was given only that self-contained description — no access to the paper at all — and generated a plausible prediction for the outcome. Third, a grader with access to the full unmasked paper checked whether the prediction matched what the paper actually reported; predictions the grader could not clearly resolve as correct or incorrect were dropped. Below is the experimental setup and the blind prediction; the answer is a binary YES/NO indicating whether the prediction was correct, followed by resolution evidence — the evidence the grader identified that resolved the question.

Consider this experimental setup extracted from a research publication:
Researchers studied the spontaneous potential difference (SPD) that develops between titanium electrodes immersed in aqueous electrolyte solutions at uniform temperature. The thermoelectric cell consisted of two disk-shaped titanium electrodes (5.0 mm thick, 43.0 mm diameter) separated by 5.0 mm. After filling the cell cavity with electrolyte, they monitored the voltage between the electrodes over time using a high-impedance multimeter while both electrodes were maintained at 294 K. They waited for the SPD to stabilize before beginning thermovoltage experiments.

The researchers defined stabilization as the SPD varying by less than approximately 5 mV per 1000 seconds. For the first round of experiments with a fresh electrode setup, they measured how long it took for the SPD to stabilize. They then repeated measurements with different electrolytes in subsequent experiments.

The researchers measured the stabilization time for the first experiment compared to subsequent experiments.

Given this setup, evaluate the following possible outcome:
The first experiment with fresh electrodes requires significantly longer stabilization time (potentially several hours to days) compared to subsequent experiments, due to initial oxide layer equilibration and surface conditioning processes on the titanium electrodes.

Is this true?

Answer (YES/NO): YES